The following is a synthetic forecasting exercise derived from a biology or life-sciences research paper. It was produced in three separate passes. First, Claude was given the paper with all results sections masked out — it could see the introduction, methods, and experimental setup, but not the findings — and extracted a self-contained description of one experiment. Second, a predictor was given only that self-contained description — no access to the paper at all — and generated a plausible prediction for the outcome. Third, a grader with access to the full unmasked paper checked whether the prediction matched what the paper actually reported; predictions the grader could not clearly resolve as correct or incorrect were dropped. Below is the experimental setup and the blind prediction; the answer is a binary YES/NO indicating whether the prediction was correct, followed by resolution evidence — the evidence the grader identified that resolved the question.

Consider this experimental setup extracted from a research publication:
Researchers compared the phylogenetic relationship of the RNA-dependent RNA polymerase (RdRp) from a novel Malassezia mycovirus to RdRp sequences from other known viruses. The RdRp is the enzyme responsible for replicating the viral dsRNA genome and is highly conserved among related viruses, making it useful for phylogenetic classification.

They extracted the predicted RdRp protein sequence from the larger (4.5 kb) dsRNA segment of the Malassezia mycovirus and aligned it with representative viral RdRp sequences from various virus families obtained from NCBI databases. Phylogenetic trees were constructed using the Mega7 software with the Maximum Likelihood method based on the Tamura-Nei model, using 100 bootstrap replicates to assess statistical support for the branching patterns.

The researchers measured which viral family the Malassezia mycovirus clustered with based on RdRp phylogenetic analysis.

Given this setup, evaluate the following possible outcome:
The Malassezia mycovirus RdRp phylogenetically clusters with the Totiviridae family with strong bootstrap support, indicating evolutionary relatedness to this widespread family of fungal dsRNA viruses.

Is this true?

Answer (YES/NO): YES